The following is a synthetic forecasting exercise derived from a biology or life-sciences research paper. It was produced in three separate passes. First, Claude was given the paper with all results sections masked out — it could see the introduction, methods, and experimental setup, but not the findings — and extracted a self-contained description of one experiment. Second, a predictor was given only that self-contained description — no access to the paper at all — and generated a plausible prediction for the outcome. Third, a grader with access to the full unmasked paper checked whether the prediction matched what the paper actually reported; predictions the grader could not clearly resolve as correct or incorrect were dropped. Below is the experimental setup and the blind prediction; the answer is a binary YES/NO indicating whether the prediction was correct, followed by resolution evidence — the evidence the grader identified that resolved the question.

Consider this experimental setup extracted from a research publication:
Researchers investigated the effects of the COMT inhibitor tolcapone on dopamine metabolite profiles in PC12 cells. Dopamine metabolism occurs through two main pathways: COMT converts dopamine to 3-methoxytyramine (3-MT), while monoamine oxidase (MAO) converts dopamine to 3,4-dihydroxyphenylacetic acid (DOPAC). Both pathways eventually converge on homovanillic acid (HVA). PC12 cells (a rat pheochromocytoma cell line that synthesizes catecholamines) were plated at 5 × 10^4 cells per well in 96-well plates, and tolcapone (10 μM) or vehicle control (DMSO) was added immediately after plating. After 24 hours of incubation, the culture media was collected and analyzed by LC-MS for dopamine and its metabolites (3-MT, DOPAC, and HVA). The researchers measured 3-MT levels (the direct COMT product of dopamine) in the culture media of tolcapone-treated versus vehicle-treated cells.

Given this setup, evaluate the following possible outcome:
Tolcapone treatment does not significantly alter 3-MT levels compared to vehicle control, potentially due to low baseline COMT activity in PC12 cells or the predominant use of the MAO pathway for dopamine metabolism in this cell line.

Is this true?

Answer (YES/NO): NO